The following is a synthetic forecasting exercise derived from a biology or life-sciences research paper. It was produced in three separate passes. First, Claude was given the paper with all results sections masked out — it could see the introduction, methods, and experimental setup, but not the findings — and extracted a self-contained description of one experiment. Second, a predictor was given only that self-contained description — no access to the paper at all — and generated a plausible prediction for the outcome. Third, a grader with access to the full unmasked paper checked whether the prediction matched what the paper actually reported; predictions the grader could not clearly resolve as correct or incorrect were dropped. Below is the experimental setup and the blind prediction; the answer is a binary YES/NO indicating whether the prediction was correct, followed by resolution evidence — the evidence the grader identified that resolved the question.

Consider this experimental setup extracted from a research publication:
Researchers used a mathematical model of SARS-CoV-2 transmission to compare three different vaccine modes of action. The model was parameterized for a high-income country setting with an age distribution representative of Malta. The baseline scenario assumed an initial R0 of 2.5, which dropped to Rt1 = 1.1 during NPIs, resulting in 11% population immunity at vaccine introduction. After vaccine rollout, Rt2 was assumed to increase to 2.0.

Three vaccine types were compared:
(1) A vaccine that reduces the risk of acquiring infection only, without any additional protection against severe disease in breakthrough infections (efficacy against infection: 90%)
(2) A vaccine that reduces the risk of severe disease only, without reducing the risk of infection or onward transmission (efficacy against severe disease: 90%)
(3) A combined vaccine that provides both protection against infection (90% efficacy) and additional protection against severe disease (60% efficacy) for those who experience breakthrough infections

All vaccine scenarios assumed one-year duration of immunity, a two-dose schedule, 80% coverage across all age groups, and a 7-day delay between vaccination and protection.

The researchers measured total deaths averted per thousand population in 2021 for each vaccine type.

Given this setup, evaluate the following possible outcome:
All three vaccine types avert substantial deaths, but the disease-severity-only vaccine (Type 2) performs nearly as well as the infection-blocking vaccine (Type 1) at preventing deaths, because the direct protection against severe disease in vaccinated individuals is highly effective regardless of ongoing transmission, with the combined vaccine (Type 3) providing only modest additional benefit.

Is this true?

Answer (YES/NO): NO